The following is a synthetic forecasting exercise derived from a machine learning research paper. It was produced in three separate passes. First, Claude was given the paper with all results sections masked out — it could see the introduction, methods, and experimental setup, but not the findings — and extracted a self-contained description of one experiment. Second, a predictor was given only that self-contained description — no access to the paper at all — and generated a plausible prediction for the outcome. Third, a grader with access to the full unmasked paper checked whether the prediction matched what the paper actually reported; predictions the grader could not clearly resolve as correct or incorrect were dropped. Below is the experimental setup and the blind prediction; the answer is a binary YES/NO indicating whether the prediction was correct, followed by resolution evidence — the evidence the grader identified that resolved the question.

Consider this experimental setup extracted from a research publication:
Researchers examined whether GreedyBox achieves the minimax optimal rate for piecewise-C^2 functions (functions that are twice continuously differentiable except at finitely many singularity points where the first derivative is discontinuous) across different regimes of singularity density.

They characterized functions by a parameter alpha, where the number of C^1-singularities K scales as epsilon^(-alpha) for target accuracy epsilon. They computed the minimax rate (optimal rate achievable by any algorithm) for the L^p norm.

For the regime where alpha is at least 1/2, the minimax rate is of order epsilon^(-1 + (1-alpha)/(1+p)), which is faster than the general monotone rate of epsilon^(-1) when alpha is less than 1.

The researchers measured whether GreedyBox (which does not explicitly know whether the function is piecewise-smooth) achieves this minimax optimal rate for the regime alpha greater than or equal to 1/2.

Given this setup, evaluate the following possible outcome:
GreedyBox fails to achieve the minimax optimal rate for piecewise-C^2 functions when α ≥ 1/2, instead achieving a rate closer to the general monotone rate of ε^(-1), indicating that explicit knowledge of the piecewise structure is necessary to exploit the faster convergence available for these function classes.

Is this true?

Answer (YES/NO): NO